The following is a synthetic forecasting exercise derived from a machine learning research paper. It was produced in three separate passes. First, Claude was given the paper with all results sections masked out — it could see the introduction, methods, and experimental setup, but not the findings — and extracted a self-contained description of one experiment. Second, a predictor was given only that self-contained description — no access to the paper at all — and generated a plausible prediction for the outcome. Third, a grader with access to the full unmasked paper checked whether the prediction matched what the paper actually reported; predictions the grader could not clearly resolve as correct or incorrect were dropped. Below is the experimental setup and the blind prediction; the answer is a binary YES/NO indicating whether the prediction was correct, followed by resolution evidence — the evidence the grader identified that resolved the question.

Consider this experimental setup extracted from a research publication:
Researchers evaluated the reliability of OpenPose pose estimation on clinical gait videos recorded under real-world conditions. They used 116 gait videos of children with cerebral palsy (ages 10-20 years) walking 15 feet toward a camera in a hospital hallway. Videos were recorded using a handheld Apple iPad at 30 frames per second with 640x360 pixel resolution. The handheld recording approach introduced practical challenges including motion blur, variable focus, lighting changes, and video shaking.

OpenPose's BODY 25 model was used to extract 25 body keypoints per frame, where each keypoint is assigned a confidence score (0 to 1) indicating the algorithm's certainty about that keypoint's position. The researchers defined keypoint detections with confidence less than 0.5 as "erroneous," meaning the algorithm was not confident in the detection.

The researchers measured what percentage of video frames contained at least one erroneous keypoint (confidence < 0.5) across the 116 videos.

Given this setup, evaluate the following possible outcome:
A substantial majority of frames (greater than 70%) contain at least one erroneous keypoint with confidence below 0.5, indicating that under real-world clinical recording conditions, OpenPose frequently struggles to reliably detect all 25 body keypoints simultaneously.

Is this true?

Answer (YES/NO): NO